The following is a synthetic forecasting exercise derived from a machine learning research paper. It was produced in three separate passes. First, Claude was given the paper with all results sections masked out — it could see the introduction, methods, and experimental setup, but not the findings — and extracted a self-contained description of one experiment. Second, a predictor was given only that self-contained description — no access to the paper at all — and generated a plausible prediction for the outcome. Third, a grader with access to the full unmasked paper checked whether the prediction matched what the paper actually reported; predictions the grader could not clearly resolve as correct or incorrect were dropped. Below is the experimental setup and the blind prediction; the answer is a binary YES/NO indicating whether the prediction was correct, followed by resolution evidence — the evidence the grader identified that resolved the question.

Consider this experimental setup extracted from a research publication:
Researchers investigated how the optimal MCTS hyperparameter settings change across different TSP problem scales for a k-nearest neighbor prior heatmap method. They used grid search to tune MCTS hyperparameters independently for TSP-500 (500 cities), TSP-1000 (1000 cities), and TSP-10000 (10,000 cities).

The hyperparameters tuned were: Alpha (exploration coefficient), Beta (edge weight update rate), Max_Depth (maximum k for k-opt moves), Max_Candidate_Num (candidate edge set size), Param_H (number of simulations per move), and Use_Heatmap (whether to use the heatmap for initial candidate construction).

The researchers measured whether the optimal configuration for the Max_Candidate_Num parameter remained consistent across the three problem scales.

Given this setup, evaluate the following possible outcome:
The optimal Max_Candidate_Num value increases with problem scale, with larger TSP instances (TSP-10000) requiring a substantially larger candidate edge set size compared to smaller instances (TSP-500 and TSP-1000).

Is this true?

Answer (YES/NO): NO